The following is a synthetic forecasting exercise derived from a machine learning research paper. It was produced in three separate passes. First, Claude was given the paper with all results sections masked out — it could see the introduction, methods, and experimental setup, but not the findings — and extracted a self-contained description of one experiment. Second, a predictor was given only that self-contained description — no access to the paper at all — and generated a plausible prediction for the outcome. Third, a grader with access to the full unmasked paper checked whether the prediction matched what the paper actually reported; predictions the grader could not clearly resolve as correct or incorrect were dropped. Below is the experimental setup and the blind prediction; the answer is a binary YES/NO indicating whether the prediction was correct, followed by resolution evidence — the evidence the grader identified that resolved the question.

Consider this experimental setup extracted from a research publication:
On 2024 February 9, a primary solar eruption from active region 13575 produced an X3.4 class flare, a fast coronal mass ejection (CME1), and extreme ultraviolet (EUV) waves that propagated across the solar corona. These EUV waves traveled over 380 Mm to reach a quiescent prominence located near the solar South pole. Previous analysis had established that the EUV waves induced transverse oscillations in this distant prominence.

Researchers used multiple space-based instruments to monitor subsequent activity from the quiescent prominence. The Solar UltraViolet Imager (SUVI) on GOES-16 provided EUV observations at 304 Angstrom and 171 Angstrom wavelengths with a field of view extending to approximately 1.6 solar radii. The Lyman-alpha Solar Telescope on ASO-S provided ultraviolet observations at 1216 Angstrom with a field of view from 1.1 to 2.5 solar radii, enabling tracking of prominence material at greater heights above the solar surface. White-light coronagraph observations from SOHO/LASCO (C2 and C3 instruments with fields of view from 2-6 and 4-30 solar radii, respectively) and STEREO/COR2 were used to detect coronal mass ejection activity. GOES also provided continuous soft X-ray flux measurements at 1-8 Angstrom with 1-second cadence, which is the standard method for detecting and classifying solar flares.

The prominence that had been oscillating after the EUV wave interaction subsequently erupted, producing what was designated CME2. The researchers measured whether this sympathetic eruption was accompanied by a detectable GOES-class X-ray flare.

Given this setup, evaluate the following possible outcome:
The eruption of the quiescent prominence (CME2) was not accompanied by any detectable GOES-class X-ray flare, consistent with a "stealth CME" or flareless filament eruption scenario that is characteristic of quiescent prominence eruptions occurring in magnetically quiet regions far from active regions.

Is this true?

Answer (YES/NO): YES